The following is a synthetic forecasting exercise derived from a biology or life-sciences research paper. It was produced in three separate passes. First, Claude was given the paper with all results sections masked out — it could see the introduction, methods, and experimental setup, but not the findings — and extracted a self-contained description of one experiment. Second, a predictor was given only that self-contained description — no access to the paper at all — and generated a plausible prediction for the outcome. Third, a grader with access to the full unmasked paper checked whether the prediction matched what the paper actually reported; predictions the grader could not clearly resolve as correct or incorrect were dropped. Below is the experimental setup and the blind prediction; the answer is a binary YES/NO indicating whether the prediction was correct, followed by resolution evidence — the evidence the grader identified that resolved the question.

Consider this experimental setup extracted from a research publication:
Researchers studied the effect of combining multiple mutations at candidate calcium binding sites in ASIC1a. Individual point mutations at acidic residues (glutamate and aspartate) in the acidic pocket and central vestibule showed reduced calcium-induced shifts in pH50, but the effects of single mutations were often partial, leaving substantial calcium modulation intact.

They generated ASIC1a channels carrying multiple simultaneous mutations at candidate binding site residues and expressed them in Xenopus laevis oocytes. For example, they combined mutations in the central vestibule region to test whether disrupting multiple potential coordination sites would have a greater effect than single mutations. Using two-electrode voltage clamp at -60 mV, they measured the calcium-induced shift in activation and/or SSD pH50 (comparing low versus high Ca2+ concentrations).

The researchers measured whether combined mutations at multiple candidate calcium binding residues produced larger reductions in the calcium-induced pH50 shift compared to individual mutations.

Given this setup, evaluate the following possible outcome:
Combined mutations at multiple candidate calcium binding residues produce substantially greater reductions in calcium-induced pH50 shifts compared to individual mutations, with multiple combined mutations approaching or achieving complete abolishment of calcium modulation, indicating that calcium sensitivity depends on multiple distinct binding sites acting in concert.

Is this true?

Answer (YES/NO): YES